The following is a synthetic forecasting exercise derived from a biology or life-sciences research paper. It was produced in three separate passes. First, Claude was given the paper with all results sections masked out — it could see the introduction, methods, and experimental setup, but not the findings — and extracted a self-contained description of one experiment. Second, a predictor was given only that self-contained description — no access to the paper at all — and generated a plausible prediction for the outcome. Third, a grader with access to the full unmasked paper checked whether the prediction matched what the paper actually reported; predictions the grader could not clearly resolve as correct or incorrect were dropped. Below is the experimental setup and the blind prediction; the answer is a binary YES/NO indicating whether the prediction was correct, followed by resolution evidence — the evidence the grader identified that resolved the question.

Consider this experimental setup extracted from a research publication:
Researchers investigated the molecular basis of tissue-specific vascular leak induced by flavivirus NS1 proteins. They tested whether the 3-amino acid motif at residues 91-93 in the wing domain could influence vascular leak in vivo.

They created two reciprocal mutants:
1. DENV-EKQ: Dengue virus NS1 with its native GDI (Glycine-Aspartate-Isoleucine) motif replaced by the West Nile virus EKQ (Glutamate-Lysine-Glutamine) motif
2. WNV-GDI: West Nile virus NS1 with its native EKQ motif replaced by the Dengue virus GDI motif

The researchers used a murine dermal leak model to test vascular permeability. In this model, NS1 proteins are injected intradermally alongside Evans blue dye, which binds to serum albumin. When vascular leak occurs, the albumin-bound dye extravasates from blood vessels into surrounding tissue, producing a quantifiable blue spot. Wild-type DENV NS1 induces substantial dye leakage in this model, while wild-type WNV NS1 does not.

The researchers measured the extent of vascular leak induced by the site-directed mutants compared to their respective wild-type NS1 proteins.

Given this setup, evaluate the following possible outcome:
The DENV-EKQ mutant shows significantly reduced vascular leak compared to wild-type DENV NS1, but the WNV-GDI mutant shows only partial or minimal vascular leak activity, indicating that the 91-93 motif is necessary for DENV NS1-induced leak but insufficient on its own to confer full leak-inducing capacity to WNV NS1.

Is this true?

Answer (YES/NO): NO